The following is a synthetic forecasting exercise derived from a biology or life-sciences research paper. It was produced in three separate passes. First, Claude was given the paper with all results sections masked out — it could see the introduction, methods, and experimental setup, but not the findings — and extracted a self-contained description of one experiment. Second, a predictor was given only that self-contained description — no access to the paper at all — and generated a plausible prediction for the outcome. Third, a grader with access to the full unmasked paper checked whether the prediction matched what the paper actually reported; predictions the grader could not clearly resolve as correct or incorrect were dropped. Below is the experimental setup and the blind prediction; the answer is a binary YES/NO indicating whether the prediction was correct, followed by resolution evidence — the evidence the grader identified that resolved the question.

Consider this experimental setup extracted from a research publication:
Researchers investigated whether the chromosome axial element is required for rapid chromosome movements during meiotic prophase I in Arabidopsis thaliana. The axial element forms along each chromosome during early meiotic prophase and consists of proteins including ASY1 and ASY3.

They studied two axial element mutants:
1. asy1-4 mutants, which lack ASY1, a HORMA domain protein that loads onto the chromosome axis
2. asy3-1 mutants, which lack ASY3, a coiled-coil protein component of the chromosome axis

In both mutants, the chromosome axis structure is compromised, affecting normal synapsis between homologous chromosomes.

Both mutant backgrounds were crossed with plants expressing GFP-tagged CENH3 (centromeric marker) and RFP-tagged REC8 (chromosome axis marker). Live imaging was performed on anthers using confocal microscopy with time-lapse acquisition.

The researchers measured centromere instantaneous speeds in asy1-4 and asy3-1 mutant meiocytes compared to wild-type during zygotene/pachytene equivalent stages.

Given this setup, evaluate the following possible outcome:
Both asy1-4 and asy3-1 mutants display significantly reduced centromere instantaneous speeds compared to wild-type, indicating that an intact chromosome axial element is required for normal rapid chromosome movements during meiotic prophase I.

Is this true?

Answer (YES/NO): NO